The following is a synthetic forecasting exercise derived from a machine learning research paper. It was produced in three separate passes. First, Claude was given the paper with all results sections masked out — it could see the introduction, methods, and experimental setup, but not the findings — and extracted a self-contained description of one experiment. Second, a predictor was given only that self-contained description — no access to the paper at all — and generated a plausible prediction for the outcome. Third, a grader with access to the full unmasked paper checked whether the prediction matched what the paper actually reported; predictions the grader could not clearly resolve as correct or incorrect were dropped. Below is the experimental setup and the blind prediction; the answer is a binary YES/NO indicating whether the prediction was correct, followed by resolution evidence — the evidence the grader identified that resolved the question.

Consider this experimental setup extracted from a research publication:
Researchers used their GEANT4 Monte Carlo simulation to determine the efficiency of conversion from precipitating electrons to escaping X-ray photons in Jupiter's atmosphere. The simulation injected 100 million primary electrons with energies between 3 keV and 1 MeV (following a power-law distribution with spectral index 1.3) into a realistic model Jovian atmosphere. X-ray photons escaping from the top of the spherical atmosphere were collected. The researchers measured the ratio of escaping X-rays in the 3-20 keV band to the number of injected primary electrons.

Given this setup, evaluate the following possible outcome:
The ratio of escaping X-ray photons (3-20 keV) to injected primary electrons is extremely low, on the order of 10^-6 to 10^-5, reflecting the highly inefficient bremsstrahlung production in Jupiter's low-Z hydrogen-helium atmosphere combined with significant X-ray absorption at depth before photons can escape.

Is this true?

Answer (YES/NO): NO